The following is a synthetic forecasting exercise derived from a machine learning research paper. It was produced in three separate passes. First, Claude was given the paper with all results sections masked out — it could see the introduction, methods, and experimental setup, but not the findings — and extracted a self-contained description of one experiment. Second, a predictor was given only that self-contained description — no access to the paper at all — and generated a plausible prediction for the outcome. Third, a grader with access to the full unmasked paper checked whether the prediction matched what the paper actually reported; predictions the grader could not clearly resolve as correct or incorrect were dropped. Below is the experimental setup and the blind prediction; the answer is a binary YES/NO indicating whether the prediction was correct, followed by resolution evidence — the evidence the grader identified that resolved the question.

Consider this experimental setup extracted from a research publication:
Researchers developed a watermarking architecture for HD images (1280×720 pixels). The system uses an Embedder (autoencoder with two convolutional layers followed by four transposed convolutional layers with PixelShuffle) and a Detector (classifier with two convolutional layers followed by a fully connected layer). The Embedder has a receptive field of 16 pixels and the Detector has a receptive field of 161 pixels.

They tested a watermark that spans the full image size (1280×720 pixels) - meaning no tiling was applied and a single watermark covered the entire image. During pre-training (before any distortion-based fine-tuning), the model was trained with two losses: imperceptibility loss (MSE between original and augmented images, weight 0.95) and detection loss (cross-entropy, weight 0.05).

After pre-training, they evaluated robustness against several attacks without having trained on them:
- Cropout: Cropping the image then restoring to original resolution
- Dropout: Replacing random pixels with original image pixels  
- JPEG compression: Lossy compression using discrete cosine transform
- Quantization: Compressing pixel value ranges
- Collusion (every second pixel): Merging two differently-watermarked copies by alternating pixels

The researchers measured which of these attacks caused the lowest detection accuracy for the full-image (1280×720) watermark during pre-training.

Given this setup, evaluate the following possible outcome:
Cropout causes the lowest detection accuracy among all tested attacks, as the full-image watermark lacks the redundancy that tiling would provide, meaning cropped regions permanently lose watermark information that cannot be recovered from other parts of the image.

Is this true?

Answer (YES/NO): NO